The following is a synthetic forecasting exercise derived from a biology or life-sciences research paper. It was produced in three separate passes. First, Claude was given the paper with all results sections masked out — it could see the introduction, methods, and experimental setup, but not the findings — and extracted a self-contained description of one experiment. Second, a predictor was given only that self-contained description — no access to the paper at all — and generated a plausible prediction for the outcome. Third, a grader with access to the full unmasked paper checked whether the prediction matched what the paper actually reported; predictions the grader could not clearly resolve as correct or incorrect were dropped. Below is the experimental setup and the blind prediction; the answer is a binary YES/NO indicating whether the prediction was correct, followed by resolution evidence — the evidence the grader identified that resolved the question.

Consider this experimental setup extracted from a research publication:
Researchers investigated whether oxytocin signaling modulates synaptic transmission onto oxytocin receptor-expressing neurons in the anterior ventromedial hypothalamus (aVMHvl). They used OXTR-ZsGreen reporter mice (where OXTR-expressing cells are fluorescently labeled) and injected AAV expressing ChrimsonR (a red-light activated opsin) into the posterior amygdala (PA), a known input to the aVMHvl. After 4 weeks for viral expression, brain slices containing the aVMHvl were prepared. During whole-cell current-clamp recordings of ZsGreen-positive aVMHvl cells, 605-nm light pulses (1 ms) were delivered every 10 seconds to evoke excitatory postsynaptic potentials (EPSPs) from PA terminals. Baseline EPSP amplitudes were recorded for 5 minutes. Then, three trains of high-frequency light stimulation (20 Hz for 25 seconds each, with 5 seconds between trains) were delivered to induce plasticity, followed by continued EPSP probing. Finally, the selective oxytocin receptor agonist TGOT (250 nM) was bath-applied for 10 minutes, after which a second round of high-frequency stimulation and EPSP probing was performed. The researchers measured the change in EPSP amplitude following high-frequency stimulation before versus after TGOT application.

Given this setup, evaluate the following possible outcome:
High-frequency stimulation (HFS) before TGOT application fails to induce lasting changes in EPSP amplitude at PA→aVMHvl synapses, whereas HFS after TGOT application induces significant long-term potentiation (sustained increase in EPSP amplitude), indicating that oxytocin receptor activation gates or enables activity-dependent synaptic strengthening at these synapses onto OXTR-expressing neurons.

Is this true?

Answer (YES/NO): YES